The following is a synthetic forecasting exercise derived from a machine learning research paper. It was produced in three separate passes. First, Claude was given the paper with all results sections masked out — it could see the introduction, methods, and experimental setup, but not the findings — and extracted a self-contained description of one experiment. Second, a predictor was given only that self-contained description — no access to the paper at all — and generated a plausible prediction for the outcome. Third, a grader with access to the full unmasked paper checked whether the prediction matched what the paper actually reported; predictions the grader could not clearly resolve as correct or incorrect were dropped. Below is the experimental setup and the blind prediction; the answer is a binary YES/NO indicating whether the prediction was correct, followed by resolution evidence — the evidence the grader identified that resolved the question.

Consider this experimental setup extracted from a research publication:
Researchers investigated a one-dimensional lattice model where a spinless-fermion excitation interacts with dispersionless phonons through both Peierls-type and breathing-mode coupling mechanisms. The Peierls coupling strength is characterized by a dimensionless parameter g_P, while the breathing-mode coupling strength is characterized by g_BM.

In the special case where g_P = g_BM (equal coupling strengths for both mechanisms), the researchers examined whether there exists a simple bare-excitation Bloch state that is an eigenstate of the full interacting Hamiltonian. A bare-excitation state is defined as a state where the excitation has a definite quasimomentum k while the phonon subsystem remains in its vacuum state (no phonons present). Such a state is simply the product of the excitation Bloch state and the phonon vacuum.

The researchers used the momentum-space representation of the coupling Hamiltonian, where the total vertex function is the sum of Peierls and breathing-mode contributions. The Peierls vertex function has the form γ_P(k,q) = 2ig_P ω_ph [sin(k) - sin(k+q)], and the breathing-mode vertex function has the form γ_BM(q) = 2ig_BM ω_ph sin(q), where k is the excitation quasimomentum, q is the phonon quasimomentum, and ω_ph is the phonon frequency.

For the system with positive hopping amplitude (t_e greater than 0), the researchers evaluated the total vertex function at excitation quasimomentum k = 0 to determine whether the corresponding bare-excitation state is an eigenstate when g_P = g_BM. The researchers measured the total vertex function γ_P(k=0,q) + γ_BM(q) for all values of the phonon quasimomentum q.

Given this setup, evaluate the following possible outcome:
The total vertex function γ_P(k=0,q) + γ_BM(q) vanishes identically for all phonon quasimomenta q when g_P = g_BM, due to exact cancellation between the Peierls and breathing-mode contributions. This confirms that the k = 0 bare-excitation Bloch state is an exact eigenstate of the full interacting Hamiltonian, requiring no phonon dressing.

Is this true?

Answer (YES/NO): YES